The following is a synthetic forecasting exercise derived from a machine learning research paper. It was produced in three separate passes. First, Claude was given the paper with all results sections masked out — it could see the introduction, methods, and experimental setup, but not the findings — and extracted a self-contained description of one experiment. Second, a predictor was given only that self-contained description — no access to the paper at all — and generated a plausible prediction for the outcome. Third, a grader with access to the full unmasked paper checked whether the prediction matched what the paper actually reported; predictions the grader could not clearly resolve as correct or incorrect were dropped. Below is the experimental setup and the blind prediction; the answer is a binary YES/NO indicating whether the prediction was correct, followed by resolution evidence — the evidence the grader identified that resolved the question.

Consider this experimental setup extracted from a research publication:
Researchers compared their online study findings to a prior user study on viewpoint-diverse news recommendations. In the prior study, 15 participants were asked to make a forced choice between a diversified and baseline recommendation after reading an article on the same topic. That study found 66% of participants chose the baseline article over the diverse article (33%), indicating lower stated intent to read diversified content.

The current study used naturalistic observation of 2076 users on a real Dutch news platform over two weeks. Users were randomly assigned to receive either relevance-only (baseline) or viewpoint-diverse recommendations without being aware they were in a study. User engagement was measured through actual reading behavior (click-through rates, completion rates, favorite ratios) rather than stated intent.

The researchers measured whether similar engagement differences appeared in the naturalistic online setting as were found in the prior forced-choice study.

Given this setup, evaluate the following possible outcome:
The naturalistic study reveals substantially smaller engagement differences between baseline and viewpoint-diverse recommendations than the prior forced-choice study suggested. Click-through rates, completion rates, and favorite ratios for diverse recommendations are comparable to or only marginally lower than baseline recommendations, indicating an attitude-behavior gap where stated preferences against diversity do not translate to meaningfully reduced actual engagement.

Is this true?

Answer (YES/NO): YES